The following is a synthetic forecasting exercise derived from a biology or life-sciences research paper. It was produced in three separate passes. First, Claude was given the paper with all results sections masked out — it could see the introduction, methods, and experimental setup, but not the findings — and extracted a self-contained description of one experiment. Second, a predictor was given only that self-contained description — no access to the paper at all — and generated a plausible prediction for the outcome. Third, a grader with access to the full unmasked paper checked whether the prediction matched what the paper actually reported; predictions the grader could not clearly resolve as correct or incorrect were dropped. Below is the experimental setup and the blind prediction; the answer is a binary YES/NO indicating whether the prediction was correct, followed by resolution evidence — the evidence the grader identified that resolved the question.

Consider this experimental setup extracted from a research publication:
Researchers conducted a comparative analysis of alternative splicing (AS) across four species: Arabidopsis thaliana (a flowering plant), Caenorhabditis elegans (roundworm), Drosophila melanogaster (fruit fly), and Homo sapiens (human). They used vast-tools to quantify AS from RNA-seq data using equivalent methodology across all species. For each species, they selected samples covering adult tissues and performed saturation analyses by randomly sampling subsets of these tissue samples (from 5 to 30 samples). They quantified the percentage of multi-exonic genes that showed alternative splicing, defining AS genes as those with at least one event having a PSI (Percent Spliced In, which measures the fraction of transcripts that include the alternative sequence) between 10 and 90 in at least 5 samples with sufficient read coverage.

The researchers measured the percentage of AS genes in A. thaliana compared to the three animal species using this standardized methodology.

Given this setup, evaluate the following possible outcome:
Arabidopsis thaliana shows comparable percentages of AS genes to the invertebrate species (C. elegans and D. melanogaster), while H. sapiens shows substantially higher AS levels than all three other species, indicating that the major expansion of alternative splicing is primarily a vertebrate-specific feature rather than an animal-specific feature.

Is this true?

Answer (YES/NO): NO